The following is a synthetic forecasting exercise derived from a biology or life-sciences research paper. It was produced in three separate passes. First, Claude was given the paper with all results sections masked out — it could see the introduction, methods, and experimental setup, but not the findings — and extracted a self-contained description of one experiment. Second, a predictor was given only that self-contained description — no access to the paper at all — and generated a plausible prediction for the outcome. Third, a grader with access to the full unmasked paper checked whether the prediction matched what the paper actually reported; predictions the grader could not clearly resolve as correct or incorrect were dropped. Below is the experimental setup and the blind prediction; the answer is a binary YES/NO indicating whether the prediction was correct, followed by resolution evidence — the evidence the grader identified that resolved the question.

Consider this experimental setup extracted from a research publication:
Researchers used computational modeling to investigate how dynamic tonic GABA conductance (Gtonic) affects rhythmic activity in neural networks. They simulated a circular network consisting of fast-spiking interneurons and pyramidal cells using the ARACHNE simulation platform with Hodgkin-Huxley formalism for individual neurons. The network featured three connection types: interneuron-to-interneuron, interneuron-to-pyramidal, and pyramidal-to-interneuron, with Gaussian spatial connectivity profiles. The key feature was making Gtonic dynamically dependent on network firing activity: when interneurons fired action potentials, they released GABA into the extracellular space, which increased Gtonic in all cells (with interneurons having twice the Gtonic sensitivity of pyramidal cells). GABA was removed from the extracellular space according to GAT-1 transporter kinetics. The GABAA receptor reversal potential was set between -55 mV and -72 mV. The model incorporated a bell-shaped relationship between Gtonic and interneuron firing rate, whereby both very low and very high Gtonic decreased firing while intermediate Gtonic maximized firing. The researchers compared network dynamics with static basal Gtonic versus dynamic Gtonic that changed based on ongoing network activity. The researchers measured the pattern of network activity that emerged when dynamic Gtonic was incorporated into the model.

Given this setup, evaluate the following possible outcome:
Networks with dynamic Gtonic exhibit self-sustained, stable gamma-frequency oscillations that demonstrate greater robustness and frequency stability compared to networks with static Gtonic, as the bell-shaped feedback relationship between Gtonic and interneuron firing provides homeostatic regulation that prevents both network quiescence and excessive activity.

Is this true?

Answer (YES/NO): NO